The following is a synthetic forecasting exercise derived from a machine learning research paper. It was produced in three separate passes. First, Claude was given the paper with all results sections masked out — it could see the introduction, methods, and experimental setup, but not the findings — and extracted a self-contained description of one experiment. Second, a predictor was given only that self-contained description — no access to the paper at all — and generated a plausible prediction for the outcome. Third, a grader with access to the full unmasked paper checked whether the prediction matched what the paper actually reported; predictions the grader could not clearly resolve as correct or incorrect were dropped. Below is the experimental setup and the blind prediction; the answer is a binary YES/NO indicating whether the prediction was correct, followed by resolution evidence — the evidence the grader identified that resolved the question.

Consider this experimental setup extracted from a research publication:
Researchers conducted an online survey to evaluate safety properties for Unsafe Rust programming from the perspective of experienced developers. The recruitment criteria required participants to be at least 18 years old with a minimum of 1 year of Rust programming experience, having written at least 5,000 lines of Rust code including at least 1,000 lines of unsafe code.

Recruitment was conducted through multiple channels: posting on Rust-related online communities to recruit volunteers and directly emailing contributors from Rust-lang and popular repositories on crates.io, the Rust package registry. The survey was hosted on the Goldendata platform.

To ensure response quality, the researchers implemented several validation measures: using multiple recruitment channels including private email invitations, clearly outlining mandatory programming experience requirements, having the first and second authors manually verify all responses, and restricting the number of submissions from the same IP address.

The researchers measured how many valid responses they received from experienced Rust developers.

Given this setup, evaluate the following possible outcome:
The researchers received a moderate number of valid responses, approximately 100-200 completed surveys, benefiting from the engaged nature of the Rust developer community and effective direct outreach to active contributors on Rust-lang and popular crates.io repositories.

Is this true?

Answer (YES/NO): NO